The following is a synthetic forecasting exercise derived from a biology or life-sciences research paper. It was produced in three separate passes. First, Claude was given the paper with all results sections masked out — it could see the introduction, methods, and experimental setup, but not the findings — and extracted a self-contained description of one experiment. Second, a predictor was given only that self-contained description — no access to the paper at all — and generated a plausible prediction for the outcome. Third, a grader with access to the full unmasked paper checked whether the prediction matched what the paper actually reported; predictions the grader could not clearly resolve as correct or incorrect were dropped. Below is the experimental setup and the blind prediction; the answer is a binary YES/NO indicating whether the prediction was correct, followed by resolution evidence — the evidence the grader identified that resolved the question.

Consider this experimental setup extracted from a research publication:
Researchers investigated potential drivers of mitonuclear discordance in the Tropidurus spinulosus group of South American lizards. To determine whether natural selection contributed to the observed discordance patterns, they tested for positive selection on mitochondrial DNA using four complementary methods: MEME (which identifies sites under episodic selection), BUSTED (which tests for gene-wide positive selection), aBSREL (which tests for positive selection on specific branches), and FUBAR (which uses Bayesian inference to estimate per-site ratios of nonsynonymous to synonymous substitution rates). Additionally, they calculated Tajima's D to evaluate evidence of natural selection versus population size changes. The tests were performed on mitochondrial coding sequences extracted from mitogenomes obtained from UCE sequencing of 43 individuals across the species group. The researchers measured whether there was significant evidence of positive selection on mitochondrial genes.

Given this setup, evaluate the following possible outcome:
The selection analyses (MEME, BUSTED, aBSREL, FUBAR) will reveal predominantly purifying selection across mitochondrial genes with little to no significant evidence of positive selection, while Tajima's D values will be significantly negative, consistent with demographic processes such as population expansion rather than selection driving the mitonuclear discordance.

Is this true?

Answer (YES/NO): YES